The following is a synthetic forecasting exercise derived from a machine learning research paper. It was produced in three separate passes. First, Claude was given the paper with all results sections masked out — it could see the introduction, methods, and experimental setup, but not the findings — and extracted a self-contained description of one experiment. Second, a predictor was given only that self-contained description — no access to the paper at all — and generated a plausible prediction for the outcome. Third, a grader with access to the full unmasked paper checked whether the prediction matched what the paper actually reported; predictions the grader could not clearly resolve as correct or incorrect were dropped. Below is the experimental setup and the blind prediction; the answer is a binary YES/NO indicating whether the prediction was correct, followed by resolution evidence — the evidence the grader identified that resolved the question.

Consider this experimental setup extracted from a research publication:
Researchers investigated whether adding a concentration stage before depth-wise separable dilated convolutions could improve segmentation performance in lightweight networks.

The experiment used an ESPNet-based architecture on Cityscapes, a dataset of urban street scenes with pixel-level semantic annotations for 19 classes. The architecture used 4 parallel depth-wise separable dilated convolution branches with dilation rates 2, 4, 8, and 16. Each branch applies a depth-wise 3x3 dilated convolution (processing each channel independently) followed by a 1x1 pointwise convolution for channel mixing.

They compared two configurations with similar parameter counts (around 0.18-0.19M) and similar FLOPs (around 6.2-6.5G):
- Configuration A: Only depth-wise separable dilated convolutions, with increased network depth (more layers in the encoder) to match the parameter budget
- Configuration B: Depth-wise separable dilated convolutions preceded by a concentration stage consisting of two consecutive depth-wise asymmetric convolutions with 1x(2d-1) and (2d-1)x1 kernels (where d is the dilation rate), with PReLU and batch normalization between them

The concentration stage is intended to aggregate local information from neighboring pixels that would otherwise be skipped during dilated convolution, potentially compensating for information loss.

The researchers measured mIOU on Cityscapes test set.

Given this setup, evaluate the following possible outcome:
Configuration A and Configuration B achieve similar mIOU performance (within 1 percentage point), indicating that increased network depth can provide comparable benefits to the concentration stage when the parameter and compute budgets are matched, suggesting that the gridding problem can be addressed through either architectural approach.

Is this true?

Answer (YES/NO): NO